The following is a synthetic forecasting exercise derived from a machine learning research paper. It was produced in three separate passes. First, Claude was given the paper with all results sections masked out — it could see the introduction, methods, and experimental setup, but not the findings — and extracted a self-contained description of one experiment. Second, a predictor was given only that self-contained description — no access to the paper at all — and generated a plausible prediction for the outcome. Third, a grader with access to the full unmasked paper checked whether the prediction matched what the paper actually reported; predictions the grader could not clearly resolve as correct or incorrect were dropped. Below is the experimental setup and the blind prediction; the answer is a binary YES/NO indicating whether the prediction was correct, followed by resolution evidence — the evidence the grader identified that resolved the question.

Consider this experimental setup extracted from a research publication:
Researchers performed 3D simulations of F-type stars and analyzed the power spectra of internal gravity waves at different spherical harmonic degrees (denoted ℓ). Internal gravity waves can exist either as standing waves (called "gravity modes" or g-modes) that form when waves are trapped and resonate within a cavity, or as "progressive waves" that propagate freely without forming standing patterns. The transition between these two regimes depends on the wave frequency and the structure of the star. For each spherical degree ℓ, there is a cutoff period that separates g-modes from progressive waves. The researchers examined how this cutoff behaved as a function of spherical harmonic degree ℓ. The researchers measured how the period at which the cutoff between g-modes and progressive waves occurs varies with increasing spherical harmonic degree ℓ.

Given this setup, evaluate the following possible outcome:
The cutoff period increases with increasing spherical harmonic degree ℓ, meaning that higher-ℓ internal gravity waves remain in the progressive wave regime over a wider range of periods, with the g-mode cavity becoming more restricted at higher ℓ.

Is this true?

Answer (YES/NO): NO